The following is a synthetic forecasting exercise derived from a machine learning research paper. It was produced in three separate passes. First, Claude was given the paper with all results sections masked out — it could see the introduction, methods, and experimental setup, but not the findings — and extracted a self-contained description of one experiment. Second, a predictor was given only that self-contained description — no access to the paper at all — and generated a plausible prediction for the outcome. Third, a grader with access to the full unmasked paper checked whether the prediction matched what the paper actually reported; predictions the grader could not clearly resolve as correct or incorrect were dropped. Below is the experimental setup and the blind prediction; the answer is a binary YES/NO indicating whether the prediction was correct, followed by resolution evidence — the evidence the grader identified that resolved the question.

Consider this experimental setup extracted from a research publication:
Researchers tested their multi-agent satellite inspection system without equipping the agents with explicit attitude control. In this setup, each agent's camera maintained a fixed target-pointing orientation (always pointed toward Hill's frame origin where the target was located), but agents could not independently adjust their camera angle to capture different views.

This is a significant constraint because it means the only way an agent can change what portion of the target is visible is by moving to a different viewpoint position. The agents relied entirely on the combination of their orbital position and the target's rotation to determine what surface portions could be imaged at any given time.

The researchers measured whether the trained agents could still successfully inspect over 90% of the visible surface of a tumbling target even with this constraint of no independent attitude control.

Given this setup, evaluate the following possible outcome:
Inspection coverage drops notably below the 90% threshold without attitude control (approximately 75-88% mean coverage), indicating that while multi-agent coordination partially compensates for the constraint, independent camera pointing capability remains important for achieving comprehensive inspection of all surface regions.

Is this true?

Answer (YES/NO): NO